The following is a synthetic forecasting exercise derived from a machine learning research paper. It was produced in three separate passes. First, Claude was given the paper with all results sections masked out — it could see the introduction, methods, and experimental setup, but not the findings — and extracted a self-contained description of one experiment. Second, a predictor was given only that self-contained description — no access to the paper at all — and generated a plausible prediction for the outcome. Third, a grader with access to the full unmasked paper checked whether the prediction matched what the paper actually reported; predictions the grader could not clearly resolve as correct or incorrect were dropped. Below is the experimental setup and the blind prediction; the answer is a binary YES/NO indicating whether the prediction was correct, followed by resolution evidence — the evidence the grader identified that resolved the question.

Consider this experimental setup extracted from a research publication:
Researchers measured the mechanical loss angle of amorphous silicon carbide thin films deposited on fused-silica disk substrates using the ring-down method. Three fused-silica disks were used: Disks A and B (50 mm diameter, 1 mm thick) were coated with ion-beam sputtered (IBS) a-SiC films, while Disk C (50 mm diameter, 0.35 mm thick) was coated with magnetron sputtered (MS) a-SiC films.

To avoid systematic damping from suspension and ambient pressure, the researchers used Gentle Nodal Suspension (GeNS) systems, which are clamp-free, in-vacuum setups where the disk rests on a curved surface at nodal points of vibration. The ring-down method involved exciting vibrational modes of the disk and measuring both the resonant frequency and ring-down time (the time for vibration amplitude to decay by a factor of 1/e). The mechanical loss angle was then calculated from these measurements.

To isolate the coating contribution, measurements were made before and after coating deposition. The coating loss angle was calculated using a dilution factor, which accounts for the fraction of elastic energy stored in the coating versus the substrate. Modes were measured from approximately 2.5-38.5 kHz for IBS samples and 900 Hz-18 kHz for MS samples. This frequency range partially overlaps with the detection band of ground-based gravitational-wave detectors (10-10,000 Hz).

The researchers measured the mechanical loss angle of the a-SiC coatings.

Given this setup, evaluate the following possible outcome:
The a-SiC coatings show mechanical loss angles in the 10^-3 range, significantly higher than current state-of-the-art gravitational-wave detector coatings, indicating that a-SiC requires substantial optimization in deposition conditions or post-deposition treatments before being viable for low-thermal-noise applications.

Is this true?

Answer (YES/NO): YES